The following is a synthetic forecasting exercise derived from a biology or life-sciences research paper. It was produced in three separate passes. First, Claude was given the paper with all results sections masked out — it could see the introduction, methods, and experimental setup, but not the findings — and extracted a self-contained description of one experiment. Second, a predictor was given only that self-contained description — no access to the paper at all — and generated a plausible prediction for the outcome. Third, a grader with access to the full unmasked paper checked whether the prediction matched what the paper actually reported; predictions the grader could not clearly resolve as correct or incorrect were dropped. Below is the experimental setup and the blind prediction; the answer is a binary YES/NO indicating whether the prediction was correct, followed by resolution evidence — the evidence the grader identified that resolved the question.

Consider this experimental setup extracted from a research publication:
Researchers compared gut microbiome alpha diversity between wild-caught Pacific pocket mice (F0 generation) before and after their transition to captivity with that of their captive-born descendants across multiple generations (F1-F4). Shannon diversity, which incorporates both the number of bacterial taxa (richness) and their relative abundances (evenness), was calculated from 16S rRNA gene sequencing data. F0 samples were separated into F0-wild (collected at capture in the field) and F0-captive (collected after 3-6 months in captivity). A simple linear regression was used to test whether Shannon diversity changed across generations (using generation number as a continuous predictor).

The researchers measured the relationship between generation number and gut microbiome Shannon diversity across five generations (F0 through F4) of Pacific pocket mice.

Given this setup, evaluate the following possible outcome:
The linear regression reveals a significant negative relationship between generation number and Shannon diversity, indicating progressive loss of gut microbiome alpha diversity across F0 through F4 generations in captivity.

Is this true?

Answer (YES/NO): NO